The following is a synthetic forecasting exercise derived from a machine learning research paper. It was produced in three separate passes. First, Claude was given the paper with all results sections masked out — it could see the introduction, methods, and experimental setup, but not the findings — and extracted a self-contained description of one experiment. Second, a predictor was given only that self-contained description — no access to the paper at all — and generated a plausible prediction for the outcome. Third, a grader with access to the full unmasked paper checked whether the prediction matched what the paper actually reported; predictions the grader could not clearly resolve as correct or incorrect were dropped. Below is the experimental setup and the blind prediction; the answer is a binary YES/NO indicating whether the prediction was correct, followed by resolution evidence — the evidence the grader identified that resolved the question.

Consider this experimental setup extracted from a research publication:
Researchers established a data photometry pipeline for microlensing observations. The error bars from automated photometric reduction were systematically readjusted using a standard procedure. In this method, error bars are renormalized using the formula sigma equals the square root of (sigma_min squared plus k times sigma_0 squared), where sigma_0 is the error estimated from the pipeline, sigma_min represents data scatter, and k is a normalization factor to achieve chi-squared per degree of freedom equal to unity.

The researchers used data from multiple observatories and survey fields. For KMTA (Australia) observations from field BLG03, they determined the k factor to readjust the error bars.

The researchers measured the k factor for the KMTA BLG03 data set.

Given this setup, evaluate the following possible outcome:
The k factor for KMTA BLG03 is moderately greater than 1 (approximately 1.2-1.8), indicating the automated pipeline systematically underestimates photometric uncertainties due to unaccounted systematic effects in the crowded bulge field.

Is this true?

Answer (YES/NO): YES